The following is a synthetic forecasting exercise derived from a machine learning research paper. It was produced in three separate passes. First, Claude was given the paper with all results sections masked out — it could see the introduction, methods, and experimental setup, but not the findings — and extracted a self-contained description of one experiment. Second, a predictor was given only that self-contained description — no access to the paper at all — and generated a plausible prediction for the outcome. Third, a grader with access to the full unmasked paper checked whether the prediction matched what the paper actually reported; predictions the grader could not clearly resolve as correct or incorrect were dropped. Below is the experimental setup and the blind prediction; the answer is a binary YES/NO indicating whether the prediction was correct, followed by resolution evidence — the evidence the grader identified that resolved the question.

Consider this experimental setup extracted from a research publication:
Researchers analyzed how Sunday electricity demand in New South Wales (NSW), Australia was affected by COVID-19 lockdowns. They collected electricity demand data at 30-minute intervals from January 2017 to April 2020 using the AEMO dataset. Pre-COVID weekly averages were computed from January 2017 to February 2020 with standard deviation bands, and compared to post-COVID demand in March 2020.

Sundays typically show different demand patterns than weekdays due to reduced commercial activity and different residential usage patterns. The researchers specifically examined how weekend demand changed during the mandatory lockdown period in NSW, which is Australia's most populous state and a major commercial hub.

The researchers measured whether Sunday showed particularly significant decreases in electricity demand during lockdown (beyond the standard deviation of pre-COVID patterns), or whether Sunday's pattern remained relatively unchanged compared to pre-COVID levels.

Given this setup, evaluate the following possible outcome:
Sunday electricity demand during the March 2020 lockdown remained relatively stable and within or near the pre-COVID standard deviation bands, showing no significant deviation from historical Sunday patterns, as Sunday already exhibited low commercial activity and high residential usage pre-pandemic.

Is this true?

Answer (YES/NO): NO